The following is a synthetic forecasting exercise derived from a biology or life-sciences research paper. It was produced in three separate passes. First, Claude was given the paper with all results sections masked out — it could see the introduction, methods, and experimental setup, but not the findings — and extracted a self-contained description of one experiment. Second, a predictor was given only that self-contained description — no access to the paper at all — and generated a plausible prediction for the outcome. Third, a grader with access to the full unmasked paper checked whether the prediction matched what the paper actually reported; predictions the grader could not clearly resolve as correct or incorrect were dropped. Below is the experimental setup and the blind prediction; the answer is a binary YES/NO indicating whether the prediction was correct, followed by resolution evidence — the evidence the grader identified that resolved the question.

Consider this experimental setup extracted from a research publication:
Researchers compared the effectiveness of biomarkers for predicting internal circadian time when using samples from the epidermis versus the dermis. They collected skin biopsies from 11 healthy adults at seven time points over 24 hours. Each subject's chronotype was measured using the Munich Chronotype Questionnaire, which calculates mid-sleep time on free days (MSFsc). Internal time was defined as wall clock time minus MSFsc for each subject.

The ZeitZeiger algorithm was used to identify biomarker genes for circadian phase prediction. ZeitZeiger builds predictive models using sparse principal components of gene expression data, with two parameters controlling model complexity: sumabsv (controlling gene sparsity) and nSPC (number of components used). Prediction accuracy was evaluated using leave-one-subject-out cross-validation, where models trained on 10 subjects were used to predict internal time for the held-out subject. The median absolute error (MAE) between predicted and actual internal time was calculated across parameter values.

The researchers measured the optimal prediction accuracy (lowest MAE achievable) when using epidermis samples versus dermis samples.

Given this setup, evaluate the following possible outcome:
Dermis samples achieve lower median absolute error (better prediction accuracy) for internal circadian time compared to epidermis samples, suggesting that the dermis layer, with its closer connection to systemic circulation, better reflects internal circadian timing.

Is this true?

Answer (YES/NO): NO